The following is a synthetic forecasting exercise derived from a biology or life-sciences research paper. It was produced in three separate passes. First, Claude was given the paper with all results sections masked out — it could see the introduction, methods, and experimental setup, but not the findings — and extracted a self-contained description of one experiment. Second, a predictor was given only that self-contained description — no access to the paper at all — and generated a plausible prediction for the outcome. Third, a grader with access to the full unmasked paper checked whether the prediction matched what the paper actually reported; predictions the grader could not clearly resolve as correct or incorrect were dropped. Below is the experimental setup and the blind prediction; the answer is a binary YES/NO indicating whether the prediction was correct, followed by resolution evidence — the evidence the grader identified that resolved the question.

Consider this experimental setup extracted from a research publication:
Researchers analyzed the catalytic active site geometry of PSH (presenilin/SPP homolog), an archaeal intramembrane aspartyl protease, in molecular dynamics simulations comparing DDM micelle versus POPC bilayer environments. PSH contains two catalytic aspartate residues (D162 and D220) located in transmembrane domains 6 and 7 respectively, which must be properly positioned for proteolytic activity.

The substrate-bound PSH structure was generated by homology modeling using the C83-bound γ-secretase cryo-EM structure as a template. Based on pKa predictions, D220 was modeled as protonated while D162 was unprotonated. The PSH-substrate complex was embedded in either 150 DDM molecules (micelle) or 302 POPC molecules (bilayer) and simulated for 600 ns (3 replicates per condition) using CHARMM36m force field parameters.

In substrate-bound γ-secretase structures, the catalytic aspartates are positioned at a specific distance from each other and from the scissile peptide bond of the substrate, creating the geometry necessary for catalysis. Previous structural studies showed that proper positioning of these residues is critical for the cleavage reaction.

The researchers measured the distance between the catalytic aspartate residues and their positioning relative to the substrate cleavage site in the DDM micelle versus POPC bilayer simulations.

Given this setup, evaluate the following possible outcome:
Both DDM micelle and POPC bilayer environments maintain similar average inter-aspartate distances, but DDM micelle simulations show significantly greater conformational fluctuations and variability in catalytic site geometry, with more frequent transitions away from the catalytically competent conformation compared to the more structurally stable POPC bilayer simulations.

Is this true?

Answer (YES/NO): NO